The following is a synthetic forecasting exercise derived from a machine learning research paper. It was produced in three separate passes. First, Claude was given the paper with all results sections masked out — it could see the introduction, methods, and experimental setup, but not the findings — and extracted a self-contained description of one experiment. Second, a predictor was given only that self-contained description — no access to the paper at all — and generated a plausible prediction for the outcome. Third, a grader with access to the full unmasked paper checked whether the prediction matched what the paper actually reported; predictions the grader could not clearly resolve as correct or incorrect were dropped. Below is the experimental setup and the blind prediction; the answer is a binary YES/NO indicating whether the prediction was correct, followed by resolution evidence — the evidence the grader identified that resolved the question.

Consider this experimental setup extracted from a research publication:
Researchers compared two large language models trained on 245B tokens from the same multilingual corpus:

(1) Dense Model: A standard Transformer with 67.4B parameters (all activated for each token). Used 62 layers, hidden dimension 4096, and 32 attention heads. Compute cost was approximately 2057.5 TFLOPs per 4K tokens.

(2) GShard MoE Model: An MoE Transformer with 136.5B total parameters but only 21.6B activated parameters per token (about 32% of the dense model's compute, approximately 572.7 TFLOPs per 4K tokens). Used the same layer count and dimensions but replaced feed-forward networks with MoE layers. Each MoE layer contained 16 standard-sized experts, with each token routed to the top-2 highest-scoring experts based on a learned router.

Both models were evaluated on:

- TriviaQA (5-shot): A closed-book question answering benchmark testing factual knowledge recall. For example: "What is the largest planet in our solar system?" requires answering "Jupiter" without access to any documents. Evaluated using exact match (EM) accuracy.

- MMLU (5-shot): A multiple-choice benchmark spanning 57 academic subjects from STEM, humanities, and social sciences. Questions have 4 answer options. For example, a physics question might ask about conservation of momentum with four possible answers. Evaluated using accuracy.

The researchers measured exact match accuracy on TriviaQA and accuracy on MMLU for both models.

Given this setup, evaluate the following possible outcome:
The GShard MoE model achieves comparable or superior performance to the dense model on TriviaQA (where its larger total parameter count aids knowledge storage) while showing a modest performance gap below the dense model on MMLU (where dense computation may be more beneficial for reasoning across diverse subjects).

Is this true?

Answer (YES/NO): NO